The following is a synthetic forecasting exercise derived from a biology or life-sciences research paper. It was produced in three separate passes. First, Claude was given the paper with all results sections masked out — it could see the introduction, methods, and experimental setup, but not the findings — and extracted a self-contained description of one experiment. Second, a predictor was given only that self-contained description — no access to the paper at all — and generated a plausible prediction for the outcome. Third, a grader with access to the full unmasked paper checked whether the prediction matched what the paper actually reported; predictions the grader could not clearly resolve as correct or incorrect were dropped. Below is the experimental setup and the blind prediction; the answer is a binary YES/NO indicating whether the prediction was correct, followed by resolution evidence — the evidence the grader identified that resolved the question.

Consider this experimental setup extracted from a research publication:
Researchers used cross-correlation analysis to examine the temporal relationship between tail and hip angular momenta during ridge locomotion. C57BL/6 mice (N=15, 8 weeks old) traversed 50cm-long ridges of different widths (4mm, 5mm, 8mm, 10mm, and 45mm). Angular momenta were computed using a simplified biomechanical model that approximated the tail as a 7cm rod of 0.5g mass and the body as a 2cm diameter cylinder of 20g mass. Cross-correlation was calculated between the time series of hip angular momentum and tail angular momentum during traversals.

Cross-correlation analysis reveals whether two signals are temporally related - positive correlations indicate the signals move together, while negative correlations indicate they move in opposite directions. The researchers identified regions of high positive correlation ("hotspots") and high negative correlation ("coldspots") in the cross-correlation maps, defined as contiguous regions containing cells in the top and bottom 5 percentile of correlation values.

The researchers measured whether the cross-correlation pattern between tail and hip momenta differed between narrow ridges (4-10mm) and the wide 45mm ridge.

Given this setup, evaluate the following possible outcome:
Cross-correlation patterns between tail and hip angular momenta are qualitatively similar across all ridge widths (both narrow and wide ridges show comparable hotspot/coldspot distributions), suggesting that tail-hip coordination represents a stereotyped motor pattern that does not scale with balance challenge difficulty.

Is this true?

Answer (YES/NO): NO